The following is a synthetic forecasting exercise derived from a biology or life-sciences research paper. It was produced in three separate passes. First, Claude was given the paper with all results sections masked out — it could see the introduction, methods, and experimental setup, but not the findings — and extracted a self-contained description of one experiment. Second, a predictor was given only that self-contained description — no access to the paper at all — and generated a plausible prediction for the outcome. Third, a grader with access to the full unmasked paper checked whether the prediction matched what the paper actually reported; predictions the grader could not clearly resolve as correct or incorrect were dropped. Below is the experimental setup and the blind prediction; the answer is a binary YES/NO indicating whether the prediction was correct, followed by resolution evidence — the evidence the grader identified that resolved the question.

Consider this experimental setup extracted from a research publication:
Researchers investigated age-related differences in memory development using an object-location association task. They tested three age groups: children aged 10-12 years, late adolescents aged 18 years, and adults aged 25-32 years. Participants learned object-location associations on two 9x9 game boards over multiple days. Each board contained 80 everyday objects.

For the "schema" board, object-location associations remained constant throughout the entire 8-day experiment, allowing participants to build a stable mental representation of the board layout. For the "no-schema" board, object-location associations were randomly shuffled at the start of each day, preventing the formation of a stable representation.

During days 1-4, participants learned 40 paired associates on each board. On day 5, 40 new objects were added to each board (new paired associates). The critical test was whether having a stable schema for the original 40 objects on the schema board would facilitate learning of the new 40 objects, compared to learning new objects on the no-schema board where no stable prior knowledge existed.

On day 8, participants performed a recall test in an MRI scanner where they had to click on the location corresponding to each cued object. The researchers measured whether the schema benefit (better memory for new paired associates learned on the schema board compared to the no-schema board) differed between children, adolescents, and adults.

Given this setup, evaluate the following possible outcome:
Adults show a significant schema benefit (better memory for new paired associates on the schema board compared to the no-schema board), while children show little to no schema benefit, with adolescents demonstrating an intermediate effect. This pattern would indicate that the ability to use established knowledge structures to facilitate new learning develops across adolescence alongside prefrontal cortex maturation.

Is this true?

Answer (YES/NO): NO